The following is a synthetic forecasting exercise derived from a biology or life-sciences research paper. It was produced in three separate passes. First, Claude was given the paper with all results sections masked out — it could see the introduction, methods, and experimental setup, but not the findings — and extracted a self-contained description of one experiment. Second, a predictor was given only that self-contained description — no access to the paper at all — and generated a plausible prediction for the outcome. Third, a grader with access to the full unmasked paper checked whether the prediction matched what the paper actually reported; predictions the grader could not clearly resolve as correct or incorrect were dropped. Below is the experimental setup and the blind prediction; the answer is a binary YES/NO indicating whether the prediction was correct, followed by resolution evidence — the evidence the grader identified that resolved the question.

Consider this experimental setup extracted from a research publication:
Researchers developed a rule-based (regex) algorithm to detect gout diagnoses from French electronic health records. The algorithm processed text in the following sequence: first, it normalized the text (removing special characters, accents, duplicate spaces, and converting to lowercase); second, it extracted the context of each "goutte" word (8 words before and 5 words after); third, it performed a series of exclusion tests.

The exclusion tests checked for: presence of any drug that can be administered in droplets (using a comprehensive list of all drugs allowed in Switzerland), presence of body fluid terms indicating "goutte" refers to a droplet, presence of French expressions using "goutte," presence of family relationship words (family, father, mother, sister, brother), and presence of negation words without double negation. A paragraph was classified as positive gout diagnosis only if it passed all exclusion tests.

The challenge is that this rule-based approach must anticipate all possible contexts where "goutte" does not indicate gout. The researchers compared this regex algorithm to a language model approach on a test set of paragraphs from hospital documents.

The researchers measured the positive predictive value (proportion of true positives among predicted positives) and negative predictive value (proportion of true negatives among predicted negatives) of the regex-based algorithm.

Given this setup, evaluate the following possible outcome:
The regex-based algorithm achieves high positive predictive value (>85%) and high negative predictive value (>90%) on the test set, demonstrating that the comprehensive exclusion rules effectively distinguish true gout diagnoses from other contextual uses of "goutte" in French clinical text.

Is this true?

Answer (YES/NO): YES